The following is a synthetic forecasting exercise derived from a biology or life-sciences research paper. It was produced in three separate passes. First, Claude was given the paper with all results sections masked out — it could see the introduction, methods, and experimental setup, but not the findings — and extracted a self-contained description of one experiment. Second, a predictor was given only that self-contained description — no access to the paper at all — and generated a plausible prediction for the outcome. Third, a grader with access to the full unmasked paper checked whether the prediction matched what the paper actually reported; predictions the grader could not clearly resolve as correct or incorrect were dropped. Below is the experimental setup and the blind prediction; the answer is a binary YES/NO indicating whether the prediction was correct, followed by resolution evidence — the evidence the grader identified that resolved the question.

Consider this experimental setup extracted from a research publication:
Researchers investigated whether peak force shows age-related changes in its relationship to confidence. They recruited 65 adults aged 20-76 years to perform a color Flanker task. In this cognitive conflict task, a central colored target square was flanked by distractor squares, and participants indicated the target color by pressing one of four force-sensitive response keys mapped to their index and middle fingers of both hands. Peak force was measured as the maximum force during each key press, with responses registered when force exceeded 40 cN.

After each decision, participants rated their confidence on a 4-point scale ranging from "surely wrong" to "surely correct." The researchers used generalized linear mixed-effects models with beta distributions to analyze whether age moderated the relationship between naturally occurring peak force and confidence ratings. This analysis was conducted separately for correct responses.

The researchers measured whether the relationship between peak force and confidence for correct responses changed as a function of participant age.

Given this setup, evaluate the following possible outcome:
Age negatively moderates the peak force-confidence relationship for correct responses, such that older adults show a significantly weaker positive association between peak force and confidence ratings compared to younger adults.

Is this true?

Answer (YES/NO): NO